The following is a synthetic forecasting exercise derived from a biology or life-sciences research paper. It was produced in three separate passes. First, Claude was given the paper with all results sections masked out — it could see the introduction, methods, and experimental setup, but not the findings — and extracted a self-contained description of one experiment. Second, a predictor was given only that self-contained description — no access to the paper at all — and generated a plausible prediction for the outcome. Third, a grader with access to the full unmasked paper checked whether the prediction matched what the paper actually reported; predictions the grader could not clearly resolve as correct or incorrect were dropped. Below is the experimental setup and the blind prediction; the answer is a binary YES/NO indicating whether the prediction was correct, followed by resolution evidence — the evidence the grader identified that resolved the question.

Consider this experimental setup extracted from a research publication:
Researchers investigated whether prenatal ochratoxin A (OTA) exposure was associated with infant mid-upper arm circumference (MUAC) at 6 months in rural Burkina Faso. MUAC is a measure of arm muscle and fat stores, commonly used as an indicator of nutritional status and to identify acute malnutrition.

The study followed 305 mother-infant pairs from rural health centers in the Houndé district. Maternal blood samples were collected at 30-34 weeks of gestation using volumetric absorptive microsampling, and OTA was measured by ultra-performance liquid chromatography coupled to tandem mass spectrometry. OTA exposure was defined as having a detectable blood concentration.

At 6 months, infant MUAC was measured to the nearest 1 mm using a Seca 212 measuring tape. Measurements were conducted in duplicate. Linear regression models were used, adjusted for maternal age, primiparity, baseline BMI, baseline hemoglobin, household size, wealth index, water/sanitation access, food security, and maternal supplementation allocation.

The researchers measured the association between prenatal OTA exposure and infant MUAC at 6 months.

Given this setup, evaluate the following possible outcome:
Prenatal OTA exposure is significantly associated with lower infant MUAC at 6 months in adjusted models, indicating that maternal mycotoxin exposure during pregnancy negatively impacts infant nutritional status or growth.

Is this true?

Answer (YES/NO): NO